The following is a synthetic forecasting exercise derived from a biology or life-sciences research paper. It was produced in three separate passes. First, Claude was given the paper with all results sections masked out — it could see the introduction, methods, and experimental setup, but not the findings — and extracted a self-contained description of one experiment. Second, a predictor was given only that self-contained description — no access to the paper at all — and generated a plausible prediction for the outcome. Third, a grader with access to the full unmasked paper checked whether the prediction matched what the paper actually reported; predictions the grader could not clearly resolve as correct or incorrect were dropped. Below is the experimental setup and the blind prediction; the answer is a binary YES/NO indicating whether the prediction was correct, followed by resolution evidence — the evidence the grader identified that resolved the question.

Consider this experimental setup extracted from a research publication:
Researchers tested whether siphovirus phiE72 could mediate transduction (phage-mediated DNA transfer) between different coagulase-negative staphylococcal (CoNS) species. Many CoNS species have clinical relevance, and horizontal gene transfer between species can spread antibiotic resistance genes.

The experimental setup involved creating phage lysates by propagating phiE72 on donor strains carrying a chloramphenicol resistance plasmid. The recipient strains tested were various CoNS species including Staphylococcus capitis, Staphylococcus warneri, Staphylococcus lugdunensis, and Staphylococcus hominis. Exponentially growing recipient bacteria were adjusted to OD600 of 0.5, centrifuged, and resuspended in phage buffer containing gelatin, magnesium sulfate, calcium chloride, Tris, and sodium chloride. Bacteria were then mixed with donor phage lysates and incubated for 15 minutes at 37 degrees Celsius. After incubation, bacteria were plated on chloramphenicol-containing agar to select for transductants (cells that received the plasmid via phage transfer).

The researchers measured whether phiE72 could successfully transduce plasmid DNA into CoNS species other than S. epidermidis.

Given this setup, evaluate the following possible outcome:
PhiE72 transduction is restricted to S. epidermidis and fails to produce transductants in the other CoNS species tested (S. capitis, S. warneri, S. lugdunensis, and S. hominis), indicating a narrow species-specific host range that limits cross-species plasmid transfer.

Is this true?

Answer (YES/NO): NO